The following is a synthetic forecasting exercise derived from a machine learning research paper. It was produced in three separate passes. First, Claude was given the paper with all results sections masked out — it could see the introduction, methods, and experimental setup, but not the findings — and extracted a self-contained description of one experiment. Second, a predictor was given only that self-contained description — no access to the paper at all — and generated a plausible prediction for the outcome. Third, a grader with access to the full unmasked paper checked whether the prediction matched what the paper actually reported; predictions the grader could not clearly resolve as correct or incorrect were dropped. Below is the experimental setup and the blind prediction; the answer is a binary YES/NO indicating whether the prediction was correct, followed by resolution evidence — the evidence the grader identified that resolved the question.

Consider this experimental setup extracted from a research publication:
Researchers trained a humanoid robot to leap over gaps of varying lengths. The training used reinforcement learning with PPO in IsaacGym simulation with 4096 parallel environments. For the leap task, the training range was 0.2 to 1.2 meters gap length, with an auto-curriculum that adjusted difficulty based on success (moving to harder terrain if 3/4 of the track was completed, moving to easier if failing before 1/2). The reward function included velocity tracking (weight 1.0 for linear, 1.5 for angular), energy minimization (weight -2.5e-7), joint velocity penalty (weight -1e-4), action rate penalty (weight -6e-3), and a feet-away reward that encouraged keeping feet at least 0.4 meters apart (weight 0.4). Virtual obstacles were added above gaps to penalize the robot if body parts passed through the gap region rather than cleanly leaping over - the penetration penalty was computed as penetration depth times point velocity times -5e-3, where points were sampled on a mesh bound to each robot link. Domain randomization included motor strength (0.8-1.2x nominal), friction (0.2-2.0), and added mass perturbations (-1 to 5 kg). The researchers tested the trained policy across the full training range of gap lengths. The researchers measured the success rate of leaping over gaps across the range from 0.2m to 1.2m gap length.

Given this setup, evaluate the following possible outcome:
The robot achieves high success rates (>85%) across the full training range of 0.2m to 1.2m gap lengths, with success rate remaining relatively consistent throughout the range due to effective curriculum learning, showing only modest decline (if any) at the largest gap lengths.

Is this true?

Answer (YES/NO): NO